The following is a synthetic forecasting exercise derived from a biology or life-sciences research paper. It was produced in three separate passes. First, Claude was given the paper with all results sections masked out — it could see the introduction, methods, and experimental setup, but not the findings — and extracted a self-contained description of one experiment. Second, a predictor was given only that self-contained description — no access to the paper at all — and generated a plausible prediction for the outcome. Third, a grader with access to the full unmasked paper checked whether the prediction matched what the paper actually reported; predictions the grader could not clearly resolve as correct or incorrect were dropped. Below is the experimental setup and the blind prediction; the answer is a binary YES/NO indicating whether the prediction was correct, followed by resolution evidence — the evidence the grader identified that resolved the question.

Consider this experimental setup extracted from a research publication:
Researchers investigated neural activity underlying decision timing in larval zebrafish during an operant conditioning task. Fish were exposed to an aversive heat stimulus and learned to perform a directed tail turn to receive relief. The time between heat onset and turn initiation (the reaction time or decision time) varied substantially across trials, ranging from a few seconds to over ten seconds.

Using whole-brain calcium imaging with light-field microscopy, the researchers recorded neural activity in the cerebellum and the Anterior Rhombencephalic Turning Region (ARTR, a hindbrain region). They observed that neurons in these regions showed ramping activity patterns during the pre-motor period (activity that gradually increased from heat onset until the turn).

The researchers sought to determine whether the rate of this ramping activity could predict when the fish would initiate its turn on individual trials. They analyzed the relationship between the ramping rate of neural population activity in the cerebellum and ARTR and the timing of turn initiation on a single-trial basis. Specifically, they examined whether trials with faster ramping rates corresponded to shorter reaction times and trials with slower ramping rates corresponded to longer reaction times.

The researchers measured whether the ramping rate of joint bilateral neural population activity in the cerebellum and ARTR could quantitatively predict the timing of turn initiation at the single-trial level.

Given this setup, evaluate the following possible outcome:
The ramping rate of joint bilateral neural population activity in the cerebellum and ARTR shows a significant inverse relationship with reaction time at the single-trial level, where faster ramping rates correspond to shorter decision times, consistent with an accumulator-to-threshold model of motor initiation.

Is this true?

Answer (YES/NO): YES